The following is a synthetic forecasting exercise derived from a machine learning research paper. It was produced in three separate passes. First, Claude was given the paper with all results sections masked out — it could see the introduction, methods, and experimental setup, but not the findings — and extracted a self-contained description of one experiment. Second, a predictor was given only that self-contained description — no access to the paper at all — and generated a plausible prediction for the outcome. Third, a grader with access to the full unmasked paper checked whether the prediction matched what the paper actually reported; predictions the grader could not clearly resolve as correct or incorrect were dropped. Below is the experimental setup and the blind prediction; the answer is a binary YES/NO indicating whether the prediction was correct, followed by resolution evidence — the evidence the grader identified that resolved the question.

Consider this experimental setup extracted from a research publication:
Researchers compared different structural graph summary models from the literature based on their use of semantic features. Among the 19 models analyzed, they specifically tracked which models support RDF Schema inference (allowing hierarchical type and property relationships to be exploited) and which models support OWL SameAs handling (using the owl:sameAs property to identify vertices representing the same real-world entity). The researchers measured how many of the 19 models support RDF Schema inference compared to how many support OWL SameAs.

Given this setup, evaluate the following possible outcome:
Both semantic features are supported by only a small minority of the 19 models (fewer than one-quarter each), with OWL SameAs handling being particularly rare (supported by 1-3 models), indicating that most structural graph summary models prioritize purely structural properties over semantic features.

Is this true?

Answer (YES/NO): NO